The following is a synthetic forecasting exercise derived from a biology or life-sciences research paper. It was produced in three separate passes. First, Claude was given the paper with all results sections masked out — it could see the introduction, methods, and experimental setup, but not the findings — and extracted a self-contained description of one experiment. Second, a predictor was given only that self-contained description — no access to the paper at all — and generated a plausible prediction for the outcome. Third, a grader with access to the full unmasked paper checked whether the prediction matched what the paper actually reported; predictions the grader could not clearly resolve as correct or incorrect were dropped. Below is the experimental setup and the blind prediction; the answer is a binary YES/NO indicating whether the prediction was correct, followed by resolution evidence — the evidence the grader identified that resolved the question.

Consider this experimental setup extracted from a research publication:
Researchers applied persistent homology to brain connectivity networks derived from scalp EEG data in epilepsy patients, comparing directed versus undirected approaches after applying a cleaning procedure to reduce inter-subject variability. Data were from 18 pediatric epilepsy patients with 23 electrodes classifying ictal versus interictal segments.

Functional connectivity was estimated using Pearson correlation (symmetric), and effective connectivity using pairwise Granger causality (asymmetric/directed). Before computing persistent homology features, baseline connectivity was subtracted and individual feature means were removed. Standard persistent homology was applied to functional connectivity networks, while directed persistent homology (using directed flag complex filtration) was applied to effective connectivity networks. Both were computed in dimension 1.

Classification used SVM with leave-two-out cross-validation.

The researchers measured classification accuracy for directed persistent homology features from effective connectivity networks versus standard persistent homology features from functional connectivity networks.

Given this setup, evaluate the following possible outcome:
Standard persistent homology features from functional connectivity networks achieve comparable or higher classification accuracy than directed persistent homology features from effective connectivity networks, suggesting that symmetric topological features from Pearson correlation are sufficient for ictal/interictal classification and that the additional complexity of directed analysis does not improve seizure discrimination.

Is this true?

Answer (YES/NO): YES